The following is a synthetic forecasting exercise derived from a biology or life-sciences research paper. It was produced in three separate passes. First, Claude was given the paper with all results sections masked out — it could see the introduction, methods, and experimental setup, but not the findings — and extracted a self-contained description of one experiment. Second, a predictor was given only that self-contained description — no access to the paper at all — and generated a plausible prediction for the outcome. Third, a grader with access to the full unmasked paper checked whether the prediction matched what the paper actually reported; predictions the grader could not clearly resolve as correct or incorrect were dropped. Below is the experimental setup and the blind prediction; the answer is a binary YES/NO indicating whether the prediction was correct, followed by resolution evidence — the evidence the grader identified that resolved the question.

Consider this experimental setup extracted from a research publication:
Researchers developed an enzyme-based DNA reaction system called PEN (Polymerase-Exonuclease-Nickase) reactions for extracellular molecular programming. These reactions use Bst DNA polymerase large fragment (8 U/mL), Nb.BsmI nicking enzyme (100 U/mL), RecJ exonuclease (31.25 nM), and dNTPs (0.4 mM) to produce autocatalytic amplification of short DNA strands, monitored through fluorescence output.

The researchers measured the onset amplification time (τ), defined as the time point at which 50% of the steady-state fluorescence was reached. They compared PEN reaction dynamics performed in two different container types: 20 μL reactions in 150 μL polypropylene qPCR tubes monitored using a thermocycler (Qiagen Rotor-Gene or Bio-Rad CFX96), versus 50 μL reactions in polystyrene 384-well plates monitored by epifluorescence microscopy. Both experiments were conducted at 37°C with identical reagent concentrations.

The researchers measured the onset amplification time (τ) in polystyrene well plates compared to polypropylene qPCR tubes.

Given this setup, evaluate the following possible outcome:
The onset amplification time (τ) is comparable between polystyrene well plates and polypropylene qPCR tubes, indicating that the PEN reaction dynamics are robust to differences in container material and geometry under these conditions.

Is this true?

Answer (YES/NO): NO